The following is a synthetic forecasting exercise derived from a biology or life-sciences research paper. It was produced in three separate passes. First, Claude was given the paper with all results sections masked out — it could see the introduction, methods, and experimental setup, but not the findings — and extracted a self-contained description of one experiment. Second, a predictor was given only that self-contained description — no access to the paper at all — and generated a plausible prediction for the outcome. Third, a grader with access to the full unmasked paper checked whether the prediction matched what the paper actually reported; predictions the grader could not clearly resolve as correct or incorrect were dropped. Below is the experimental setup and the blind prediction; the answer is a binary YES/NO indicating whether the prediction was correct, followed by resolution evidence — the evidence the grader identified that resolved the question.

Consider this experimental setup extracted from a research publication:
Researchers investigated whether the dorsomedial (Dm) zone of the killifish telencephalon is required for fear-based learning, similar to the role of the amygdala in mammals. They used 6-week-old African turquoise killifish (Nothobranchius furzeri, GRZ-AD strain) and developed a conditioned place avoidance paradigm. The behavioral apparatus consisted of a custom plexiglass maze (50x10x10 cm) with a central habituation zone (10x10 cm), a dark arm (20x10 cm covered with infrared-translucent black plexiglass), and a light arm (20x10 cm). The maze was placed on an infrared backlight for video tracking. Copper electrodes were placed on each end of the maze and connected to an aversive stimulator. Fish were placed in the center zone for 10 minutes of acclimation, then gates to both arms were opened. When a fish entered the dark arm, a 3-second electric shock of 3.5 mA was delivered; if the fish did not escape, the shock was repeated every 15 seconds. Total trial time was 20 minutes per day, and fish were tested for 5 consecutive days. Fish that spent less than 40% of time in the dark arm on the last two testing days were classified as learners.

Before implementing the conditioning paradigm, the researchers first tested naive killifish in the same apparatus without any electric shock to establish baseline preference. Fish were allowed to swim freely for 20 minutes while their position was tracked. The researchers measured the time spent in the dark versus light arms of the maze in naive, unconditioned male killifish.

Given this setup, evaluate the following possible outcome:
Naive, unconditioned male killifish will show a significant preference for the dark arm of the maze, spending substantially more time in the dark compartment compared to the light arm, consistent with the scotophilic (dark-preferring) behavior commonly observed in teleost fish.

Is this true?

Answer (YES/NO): YES